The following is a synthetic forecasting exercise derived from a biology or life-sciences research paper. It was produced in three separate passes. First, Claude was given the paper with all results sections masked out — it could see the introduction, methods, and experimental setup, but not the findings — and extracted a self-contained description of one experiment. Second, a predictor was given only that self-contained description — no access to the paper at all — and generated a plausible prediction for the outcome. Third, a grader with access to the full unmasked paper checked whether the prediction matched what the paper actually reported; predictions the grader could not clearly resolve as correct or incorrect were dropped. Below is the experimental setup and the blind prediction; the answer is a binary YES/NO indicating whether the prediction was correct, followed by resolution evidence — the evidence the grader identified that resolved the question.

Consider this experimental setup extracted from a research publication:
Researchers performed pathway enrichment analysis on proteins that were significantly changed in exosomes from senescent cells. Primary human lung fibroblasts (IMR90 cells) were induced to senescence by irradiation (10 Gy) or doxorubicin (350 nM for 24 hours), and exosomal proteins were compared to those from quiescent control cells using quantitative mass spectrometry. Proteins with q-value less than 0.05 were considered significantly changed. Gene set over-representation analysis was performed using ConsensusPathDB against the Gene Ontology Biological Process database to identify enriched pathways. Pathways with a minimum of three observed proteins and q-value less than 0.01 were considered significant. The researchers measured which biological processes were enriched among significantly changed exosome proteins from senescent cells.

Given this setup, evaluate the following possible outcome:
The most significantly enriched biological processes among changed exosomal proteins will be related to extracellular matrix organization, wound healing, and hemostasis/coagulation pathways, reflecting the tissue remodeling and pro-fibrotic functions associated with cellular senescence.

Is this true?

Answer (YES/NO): NO